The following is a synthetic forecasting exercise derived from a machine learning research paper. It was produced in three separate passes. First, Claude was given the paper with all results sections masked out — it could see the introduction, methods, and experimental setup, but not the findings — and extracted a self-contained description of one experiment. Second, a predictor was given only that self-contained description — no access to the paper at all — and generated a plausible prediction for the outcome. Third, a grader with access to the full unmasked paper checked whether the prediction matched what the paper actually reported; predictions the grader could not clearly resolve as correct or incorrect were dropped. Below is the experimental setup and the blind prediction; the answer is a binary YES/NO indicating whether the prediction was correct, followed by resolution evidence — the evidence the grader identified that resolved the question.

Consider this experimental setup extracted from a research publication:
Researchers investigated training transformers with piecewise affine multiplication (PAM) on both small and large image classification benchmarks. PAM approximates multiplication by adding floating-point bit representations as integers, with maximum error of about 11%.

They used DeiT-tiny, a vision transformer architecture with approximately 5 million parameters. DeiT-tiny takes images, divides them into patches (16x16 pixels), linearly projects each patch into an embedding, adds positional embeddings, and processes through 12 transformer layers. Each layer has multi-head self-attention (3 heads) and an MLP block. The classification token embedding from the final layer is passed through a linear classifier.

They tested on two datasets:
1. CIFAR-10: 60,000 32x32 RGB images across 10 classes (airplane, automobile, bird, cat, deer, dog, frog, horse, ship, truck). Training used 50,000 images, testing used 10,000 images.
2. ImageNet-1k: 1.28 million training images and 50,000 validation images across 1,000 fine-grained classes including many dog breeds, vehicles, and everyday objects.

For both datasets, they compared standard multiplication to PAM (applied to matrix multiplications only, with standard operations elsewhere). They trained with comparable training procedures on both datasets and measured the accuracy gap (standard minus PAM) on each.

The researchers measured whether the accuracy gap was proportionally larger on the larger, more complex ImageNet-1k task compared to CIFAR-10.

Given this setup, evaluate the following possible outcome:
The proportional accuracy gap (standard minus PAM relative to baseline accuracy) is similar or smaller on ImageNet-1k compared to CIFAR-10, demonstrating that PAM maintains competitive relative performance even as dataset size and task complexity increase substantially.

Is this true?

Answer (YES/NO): YES